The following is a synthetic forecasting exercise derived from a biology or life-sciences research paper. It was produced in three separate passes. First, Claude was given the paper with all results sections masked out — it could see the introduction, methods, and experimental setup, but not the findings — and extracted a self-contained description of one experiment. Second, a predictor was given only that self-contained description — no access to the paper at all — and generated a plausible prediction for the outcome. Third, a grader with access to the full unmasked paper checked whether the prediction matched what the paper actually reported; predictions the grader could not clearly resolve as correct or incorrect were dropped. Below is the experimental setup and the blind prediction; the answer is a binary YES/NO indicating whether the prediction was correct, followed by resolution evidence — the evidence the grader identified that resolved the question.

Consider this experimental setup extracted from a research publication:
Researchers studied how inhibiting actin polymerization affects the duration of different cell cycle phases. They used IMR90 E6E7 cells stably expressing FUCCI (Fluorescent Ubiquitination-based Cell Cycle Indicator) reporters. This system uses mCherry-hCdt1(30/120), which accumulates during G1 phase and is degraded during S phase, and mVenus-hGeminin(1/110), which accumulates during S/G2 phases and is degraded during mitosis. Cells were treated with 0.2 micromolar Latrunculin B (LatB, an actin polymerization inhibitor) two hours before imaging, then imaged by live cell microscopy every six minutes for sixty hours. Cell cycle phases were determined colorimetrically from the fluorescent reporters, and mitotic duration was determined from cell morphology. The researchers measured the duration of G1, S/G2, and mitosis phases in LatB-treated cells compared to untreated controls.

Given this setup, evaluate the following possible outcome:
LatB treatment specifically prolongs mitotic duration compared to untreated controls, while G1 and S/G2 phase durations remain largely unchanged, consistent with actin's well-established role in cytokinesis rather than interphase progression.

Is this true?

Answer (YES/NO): NO